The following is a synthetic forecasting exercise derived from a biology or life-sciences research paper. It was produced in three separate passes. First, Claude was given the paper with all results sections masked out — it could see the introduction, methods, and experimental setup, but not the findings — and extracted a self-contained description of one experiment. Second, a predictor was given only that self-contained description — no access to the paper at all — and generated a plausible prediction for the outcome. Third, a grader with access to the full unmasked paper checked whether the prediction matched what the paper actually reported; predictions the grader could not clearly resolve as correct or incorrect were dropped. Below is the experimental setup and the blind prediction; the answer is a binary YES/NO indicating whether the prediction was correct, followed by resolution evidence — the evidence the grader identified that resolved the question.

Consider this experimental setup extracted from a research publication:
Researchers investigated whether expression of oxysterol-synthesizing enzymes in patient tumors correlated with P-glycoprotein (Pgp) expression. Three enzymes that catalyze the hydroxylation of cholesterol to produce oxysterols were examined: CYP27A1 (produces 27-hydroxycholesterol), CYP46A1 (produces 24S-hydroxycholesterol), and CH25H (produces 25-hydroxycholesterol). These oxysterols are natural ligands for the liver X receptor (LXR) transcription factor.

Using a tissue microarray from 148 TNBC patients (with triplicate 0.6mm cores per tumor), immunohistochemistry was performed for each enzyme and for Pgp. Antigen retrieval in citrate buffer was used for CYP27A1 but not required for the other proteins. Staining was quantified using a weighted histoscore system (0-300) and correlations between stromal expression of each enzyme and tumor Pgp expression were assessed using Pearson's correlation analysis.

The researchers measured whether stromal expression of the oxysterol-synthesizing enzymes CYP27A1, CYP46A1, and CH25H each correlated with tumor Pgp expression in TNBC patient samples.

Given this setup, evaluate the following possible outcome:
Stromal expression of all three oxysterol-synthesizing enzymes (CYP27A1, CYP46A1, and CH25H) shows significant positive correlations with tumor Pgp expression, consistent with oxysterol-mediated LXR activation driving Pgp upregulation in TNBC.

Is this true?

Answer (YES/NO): YES